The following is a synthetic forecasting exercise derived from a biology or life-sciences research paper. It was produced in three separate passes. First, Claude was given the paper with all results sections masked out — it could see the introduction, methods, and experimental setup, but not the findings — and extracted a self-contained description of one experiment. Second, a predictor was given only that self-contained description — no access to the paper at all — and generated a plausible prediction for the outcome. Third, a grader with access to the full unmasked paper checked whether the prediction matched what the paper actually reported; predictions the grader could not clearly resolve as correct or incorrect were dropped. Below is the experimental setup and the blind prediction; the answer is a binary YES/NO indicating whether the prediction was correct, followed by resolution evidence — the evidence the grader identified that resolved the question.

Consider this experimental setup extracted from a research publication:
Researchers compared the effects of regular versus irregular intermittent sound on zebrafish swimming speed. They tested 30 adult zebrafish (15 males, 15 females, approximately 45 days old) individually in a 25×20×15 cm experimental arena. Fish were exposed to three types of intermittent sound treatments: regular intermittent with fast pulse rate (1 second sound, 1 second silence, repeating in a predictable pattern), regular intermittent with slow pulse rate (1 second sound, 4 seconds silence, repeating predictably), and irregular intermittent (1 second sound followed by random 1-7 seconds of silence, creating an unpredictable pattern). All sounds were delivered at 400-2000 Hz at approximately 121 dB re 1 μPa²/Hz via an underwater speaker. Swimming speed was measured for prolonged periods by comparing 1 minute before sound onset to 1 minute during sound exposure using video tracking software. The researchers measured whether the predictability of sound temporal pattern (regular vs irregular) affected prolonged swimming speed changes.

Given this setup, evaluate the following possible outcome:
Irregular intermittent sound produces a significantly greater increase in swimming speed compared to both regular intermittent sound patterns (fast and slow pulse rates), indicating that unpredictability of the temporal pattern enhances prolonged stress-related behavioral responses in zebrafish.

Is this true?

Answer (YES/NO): NO